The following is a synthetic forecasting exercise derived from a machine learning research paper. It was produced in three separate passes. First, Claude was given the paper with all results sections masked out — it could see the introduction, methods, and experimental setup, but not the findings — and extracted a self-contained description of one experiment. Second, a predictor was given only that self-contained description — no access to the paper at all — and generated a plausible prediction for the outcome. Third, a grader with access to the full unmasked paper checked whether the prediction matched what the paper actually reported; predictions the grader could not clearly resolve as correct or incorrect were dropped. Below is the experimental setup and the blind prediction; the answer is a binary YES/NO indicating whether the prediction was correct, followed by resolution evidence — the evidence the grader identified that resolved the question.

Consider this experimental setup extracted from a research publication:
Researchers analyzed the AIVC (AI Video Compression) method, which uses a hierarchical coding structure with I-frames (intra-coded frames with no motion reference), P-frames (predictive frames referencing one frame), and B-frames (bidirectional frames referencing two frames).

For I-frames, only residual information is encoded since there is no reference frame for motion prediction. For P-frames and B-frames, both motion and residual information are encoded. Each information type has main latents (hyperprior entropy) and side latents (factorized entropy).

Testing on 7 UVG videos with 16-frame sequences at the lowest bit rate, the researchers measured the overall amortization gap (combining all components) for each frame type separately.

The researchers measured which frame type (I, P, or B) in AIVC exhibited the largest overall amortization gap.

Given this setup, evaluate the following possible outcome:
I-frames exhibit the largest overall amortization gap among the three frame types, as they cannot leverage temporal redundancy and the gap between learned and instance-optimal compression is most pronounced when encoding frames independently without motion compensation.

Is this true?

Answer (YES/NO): NO